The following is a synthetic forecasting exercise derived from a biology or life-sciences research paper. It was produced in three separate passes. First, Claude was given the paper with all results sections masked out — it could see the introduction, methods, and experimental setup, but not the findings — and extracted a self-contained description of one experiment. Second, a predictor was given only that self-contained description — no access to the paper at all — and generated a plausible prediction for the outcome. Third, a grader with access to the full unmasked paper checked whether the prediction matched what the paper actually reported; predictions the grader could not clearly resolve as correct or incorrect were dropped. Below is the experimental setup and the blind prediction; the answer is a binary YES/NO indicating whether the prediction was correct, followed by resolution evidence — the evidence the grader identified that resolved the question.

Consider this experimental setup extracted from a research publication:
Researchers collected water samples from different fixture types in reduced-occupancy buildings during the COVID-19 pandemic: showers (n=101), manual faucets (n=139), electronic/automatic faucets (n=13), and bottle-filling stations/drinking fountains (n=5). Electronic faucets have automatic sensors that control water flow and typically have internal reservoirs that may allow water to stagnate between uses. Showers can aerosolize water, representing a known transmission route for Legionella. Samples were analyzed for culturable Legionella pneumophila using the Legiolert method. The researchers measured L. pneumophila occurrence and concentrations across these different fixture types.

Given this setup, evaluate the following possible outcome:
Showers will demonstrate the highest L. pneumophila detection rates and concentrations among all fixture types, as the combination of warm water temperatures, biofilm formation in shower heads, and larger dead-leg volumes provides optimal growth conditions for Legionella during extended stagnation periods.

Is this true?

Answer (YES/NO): NO